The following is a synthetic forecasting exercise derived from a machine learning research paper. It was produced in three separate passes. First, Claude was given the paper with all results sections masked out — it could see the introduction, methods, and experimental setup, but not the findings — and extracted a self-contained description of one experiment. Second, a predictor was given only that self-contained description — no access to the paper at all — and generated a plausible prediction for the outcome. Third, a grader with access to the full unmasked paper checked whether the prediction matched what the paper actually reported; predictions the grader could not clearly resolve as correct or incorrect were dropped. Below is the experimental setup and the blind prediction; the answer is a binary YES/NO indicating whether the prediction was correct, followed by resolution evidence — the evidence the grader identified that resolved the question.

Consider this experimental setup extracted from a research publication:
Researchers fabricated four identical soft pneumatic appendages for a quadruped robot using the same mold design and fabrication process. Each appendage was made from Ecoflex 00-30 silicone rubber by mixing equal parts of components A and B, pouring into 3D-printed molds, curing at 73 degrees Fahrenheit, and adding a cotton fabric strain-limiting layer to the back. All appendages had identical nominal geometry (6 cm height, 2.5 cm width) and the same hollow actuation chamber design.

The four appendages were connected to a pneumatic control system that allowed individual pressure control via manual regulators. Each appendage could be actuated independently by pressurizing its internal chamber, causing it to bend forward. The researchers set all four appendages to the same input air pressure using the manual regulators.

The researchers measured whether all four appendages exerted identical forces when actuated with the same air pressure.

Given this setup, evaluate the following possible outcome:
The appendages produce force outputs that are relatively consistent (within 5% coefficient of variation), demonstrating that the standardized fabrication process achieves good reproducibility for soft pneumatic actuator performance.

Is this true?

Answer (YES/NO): NO